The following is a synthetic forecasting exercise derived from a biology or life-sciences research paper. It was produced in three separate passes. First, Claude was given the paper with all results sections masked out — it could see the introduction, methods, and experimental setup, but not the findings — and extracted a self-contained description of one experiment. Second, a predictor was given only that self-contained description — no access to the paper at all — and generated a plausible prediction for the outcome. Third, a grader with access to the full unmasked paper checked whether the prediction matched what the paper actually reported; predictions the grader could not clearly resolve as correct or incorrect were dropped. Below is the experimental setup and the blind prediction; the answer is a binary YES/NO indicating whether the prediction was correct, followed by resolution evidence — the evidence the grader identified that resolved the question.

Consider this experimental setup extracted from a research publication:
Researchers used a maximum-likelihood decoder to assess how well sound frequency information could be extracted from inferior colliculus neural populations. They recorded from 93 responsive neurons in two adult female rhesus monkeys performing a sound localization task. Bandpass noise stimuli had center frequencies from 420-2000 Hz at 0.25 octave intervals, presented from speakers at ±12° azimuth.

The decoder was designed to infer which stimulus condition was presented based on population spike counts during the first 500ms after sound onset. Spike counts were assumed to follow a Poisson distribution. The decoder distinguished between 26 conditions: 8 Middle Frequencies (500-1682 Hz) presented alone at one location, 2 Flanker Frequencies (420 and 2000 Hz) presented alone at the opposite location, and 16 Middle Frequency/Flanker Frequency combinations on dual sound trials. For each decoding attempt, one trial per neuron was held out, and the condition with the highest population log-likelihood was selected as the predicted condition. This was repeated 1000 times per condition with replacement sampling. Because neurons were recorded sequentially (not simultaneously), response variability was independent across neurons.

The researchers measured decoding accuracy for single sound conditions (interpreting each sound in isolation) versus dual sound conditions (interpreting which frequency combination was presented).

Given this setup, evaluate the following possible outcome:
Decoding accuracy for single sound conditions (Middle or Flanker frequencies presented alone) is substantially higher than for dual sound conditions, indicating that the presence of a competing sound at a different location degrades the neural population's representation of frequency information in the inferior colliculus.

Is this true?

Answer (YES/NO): YES